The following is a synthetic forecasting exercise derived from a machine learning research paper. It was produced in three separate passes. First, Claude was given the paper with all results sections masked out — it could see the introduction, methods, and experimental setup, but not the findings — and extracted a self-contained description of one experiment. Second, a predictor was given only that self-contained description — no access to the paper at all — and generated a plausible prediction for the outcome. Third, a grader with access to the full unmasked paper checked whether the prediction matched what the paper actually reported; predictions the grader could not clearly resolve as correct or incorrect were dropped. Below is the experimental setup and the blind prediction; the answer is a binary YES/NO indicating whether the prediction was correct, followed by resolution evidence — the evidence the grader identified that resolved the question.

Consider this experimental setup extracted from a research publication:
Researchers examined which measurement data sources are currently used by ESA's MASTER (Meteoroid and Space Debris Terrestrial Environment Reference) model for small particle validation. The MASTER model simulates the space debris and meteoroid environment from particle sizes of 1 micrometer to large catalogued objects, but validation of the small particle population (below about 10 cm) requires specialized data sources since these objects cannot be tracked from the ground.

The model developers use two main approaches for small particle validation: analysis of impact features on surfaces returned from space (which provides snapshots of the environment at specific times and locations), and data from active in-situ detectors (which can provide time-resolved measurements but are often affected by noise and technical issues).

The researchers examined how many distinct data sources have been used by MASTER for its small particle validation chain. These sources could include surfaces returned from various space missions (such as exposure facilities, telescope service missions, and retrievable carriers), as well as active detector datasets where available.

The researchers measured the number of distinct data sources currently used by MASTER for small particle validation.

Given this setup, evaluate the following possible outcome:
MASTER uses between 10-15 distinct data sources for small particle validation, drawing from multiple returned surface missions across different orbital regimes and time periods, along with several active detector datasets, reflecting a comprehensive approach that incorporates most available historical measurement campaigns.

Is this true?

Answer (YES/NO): NO